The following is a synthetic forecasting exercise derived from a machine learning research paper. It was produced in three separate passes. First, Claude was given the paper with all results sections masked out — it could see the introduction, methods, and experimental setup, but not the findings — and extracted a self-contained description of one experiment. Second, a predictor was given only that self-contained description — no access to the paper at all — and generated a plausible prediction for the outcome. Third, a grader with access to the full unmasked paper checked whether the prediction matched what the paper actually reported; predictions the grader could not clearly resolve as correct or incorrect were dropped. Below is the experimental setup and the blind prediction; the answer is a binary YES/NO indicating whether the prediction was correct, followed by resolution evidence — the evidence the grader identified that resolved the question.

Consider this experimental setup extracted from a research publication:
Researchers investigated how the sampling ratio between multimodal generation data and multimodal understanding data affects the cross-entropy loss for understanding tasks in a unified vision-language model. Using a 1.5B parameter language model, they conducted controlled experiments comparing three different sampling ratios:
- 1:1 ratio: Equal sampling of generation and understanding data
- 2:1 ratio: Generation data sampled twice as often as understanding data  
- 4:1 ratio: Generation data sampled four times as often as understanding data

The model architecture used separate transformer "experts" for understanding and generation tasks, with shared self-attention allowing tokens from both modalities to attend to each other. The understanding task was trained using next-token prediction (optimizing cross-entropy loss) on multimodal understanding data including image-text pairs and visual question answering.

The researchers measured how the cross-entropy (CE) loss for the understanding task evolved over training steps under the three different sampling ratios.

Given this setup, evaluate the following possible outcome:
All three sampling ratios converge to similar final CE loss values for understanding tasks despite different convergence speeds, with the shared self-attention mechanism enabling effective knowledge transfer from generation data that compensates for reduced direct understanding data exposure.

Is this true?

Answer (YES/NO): NO